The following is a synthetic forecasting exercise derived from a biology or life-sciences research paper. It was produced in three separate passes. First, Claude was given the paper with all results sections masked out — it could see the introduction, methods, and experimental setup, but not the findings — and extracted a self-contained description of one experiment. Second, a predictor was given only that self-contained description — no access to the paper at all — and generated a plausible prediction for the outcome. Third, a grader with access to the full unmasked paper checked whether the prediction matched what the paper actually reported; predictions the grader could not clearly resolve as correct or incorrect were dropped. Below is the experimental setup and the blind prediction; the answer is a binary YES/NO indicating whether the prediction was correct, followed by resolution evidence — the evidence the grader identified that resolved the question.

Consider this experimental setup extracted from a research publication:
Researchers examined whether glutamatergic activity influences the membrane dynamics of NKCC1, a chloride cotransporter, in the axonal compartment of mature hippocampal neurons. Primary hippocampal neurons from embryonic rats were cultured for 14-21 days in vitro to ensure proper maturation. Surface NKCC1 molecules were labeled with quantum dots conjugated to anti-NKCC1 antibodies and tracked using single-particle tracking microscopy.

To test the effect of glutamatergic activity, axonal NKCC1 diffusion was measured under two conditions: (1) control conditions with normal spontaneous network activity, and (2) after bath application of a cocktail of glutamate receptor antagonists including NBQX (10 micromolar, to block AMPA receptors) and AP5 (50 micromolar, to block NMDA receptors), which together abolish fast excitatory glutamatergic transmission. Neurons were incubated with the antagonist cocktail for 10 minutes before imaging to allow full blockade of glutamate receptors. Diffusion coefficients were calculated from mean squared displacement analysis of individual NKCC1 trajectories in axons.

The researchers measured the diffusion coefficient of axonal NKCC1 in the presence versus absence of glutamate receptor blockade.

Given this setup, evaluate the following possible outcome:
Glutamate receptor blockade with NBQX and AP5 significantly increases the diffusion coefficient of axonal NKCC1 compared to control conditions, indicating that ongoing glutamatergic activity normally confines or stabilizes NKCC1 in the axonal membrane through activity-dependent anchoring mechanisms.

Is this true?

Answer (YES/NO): NO